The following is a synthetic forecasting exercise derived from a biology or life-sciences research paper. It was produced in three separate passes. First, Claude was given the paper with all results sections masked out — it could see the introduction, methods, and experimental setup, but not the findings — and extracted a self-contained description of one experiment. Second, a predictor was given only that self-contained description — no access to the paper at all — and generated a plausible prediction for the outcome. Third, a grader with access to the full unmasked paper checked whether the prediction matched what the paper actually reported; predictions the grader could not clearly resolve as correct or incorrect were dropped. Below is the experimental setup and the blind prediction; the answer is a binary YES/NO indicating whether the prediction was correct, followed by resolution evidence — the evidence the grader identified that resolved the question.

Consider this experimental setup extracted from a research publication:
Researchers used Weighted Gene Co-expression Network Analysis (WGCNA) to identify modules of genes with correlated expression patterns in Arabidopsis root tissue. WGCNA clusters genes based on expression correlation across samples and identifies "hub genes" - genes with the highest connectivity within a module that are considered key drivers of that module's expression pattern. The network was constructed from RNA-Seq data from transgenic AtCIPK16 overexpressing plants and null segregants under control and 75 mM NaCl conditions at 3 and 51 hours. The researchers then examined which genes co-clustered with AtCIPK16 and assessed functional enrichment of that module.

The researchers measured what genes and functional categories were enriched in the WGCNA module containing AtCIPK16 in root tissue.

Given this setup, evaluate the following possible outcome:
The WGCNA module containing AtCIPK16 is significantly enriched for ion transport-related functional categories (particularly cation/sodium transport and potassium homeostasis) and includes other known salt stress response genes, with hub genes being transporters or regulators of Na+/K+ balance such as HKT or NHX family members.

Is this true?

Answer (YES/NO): NO